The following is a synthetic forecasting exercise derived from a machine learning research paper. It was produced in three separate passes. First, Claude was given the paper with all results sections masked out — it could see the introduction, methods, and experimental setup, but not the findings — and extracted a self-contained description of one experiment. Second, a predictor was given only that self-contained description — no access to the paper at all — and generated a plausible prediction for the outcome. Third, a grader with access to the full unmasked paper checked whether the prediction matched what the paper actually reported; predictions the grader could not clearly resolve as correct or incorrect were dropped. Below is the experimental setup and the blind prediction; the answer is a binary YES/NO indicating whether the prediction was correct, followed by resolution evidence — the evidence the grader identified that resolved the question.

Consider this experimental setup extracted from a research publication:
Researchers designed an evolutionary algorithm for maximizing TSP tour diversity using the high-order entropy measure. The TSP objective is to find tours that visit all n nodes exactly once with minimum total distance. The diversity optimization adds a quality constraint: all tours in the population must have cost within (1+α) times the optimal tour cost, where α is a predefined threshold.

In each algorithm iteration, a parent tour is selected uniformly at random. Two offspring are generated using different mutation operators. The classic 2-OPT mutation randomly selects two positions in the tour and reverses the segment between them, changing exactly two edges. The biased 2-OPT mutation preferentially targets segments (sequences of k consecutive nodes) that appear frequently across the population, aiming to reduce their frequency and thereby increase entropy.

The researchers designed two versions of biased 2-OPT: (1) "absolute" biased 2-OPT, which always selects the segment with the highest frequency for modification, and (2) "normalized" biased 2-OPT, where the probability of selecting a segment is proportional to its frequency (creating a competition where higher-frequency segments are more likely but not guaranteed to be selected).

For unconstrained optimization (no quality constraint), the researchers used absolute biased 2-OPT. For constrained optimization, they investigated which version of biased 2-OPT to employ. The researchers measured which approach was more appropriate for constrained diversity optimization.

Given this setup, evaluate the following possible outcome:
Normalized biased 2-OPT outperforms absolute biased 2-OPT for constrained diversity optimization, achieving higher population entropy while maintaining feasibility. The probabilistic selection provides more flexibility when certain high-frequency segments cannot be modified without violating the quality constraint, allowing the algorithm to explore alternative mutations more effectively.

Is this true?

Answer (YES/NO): YES